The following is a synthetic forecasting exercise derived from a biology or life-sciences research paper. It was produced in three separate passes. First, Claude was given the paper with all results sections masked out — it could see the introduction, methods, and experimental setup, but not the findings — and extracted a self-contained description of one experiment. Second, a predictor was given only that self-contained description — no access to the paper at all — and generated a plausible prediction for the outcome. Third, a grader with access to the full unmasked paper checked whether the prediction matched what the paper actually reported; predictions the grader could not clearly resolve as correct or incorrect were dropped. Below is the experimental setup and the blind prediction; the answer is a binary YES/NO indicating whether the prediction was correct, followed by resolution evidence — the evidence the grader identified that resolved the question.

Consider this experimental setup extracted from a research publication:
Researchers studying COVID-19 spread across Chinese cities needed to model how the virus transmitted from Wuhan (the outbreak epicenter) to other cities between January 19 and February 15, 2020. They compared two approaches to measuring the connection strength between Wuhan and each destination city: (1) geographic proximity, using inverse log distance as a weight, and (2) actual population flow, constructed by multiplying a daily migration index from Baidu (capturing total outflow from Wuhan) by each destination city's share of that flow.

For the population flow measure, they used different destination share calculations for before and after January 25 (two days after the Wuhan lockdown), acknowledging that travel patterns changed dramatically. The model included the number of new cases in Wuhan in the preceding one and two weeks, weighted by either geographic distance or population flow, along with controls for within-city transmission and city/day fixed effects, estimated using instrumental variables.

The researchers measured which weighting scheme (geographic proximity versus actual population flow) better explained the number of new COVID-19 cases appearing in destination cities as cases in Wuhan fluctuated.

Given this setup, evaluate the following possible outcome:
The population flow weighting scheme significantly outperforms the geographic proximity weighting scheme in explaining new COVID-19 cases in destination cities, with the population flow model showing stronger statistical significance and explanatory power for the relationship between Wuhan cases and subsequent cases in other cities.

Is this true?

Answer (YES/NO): YES